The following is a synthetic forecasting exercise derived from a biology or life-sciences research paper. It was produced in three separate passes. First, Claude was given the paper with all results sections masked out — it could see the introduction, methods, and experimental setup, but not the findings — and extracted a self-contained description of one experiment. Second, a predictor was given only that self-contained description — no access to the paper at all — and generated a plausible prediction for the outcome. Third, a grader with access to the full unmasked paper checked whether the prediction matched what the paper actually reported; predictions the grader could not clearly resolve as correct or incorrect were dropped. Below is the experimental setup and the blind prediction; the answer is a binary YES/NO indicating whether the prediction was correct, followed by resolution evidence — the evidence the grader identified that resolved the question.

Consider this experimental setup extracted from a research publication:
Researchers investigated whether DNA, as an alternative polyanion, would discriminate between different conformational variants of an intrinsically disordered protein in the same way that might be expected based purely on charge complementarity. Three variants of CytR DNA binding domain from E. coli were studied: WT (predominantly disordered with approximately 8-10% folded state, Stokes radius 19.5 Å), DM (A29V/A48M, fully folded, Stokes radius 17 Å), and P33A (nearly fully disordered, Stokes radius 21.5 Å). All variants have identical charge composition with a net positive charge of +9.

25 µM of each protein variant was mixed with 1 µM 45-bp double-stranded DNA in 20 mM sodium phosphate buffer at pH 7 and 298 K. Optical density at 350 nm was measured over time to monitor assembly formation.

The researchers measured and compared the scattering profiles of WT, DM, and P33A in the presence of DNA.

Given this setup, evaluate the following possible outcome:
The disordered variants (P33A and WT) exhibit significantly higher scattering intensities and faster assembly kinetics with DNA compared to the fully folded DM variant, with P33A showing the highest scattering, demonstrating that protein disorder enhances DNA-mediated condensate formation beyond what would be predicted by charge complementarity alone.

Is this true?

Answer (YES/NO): NO